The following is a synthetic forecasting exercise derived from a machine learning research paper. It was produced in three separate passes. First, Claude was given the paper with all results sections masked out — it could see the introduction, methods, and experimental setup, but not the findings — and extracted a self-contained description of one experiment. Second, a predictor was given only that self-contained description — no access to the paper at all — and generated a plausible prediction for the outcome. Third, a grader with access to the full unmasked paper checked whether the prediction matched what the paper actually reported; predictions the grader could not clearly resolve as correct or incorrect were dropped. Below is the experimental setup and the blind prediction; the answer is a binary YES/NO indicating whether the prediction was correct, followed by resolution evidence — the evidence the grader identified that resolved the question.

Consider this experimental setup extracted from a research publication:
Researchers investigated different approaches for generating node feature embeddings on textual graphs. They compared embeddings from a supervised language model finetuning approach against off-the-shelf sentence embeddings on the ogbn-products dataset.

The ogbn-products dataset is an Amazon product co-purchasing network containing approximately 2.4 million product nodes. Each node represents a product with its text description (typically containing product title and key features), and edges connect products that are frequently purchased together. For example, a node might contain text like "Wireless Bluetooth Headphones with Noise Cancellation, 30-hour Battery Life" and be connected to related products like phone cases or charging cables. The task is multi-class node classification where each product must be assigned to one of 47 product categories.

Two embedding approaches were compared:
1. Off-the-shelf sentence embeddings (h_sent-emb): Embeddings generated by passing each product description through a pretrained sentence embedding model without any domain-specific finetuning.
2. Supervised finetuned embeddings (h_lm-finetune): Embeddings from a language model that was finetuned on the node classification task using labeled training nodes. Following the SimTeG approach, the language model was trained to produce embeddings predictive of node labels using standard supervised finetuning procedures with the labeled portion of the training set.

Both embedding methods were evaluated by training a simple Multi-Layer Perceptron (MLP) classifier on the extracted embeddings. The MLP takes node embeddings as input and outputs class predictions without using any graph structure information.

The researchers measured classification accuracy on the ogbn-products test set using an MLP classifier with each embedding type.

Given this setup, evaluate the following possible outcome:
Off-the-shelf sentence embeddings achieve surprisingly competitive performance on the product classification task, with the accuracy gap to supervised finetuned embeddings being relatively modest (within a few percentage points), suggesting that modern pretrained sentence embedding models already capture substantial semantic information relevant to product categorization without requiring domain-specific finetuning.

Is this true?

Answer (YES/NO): NO